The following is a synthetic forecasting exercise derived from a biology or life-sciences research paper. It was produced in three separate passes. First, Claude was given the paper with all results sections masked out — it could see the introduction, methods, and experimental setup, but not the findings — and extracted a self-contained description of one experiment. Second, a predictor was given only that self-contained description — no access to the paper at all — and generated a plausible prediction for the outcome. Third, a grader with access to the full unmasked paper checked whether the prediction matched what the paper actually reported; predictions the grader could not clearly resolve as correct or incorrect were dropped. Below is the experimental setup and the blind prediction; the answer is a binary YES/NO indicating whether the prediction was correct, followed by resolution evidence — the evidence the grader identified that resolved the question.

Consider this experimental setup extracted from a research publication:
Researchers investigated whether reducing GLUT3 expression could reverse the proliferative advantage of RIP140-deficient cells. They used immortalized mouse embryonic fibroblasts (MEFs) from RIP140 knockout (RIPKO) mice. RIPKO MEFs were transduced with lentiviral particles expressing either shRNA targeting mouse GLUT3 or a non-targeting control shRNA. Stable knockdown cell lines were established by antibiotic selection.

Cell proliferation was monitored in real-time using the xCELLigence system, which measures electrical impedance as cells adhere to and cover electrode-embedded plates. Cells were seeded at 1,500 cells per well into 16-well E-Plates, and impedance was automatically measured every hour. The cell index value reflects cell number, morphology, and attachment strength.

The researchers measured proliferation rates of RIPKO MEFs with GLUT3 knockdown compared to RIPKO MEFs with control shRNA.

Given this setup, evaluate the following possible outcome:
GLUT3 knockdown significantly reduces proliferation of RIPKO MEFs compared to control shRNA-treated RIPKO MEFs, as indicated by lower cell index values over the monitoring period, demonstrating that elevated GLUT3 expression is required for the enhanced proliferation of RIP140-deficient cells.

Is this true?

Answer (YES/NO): NO